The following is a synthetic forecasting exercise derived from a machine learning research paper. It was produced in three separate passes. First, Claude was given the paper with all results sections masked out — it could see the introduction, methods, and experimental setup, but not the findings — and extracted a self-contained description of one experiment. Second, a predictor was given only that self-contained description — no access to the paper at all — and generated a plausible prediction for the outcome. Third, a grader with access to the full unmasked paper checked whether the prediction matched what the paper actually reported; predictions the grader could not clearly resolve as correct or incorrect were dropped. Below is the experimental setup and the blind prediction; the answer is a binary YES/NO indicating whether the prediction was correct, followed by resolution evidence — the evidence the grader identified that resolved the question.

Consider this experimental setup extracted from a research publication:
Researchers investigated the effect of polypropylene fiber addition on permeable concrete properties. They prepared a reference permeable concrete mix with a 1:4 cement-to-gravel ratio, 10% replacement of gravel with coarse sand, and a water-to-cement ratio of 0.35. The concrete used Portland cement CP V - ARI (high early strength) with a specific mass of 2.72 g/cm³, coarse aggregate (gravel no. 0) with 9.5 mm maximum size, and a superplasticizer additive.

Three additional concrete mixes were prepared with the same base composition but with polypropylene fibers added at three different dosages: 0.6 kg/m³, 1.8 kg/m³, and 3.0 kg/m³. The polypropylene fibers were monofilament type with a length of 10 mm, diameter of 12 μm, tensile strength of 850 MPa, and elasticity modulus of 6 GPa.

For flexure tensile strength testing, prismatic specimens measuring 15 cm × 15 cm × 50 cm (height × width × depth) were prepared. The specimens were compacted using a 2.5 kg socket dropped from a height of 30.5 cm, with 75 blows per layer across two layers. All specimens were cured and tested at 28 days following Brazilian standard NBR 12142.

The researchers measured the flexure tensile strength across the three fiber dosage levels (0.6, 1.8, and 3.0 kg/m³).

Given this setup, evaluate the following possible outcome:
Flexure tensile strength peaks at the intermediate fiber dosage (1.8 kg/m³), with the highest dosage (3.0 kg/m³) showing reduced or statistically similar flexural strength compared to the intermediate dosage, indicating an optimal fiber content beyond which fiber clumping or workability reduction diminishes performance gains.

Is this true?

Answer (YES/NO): YES